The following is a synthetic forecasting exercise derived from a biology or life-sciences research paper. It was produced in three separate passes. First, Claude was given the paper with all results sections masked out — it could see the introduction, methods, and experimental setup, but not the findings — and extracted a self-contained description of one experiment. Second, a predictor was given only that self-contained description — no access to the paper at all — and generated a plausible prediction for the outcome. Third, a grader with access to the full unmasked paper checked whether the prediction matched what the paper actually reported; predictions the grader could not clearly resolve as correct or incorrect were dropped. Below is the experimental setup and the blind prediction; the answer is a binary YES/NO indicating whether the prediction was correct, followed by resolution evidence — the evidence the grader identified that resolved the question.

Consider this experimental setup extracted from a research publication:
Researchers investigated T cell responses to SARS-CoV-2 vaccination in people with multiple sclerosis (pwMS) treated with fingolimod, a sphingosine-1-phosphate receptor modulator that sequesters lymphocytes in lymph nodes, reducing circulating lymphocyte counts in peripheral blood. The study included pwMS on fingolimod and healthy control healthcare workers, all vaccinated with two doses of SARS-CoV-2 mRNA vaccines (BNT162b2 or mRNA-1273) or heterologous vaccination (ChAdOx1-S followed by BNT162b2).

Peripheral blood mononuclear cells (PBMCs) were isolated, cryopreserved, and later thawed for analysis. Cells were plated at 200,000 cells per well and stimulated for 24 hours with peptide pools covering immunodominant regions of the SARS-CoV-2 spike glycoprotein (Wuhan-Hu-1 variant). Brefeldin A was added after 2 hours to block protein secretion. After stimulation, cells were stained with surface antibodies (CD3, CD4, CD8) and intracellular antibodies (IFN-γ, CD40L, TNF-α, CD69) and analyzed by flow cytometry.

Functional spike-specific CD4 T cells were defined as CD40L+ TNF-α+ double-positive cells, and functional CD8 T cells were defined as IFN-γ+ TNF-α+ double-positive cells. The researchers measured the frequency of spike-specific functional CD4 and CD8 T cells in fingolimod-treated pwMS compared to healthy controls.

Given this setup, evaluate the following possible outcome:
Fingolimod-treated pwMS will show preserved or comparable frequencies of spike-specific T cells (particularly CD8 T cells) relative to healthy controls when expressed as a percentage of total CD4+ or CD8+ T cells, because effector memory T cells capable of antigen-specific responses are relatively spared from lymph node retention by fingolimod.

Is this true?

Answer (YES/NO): NO